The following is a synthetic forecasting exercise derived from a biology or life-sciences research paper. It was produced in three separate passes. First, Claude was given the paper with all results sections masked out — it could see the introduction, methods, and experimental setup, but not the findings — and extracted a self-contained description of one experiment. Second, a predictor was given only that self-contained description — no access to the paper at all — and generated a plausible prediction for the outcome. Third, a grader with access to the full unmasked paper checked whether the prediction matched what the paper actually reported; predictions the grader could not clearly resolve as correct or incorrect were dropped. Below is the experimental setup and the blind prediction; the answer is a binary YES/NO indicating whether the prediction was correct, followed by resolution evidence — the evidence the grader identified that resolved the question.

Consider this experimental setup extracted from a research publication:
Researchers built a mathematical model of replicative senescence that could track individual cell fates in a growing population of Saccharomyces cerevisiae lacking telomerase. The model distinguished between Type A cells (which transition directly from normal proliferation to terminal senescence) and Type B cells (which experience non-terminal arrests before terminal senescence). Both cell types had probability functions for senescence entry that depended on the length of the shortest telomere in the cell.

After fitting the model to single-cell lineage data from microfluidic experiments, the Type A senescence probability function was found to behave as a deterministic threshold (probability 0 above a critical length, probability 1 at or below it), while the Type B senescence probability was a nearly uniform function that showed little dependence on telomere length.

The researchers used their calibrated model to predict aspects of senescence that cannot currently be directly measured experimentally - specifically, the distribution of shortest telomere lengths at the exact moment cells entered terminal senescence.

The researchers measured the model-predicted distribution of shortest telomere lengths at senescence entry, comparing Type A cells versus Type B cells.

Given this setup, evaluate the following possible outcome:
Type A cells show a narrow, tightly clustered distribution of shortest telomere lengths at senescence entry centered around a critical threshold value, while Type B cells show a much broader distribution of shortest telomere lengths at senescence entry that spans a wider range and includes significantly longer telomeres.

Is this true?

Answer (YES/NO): YES